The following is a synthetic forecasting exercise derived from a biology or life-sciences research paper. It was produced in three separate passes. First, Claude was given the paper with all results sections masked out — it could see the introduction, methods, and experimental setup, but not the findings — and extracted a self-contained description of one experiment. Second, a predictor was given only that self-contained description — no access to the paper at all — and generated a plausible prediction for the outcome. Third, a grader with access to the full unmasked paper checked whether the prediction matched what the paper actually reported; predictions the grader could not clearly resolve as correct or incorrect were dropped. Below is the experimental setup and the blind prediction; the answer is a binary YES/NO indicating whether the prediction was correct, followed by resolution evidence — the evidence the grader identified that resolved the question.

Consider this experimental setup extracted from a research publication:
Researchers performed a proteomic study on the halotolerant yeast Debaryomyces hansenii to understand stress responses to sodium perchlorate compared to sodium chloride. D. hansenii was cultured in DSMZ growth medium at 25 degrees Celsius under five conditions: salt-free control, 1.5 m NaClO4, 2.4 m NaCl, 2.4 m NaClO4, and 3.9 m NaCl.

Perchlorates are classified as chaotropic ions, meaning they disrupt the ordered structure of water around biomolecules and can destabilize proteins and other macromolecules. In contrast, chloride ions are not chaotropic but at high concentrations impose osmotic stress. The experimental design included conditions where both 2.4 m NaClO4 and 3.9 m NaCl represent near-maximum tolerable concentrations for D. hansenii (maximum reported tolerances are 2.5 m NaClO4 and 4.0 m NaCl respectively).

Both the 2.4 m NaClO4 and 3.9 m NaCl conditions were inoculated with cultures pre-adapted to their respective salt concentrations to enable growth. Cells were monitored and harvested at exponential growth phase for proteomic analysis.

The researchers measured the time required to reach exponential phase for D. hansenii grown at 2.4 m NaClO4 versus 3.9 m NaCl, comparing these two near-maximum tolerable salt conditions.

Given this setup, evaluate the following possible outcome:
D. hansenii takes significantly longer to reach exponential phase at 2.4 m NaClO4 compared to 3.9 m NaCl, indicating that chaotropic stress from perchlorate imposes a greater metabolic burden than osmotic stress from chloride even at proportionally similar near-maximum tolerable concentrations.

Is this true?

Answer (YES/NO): NO